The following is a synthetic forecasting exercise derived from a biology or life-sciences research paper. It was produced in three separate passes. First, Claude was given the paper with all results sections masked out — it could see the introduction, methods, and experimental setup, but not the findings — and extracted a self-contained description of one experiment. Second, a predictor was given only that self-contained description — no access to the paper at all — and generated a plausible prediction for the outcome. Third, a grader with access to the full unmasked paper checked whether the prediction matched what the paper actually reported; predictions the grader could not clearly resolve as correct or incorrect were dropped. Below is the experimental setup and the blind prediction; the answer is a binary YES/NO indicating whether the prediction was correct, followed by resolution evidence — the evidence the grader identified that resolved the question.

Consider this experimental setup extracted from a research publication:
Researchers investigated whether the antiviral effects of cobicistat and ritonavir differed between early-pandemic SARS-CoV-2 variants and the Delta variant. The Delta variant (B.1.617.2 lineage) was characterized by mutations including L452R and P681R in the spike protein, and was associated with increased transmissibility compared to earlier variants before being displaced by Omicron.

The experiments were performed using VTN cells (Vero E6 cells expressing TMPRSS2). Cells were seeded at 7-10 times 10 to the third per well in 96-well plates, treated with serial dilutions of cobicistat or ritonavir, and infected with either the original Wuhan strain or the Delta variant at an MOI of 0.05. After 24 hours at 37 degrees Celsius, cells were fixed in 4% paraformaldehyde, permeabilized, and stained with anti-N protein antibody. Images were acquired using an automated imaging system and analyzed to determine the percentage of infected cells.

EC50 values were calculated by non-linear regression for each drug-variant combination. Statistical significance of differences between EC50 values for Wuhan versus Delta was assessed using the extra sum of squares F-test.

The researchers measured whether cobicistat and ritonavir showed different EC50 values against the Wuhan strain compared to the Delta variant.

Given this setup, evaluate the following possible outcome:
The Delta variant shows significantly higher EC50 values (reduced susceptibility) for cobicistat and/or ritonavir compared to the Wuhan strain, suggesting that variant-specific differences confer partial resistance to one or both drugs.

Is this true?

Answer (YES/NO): NO